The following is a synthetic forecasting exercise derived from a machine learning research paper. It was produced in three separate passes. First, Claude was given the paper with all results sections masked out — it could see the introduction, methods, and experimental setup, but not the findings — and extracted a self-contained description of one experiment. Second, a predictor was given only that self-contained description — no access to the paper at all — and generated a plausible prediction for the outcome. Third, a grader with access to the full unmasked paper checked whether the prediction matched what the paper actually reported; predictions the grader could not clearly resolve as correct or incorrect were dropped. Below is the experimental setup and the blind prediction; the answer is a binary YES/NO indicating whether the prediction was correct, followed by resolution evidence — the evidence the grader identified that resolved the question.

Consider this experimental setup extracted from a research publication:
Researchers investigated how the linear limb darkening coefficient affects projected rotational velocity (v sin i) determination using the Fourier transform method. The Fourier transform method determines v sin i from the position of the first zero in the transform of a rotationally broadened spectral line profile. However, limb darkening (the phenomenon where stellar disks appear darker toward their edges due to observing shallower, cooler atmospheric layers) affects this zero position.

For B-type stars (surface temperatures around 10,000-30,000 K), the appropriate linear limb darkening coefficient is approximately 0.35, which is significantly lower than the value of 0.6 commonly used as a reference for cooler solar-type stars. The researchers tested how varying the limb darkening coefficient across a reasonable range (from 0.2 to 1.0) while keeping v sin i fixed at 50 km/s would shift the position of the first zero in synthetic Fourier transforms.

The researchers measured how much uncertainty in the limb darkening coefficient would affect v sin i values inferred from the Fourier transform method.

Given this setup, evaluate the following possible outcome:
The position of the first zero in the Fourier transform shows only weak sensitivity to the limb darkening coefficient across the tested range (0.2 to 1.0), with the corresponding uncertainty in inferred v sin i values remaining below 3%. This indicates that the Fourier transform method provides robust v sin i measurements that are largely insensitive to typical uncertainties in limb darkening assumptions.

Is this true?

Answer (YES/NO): NO